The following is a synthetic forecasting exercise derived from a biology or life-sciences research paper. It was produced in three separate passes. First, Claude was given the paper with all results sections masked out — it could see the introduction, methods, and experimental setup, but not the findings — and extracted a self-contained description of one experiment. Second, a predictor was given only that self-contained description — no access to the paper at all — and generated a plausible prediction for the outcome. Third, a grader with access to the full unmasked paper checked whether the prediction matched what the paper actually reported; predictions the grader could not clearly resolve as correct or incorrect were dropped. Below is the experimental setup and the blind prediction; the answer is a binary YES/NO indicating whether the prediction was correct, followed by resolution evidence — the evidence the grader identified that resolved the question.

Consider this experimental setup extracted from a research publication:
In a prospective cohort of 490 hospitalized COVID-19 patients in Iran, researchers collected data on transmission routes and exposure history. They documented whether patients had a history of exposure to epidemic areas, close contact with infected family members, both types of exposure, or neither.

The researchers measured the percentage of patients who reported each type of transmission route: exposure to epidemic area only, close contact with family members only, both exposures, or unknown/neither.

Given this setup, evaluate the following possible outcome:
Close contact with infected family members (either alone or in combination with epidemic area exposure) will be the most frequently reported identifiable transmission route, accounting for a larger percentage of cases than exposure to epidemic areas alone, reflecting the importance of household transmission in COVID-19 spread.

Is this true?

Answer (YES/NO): YES